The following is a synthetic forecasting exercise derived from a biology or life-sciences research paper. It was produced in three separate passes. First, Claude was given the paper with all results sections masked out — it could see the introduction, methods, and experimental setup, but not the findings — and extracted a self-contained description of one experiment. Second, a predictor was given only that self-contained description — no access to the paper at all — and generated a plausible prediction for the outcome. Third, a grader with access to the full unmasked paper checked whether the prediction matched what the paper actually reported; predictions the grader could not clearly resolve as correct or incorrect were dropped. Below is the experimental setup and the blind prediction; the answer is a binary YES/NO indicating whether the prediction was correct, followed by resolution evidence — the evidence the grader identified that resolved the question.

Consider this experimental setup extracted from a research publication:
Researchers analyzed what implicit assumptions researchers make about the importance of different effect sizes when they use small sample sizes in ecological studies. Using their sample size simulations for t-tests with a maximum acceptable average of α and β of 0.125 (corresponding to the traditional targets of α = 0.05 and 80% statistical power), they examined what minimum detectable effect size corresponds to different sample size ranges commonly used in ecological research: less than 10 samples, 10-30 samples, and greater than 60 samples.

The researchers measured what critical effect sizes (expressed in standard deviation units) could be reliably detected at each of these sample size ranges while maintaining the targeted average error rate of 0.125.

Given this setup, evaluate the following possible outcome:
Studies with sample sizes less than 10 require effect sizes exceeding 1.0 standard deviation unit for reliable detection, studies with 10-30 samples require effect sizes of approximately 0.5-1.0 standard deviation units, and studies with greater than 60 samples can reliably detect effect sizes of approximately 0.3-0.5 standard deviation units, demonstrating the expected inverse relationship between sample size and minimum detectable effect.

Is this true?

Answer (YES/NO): NO